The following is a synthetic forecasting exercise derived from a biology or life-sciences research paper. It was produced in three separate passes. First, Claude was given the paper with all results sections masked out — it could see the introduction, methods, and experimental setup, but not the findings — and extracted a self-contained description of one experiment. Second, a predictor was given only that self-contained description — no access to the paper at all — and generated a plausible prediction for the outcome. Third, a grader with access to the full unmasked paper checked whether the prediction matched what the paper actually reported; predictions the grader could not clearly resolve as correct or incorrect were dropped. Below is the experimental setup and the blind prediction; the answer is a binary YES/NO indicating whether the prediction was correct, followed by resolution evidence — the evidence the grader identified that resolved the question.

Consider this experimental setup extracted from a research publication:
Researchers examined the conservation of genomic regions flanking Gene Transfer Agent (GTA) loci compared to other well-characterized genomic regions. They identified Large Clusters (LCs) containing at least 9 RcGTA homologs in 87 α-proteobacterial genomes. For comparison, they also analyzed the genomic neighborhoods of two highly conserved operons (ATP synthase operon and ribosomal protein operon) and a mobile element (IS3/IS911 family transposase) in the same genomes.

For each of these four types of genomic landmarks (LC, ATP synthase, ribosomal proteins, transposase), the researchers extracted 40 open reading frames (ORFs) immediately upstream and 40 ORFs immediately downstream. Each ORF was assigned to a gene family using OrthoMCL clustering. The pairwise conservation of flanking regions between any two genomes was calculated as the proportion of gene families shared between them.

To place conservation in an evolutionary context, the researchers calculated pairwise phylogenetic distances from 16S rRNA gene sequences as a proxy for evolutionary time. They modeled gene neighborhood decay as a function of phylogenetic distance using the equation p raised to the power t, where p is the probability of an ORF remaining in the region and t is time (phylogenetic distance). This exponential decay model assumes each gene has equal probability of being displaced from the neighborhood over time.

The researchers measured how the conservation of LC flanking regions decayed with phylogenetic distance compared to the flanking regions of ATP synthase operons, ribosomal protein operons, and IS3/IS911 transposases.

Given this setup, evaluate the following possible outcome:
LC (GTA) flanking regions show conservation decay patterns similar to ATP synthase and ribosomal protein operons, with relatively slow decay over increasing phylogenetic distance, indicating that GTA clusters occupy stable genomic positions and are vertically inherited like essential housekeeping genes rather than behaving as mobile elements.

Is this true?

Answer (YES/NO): YES